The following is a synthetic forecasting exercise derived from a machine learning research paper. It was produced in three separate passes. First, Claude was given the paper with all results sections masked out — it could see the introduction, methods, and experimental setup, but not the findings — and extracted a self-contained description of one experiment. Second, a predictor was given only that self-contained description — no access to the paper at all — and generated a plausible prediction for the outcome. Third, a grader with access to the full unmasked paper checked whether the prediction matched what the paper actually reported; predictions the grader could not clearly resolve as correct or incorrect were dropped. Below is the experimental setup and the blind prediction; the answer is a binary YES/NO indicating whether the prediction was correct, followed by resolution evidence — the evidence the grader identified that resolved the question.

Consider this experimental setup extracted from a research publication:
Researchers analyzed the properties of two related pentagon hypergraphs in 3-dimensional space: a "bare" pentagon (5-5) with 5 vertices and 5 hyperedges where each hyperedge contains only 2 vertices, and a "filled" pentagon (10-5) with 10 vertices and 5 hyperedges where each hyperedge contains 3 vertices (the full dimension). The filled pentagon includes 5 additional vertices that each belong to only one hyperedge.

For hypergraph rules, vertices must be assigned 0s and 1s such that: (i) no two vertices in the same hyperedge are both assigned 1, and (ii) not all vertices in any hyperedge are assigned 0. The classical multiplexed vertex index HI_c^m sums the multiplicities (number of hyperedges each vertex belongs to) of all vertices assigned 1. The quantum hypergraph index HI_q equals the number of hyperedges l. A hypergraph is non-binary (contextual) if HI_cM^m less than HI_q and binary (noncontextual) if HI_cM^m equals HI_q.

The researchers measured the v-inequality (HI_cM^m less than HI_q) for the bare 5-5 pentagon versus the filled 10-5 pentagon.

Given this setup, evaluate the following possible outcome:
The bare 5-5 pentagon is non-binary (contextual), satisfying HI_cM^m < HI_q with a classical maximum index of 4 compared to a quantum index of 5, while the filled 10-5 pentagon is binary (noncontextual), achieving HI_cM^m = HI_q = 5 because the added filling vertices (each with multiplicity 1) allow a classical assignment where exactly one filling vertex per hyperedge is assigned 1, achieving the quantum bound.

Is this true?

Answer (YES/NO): YES